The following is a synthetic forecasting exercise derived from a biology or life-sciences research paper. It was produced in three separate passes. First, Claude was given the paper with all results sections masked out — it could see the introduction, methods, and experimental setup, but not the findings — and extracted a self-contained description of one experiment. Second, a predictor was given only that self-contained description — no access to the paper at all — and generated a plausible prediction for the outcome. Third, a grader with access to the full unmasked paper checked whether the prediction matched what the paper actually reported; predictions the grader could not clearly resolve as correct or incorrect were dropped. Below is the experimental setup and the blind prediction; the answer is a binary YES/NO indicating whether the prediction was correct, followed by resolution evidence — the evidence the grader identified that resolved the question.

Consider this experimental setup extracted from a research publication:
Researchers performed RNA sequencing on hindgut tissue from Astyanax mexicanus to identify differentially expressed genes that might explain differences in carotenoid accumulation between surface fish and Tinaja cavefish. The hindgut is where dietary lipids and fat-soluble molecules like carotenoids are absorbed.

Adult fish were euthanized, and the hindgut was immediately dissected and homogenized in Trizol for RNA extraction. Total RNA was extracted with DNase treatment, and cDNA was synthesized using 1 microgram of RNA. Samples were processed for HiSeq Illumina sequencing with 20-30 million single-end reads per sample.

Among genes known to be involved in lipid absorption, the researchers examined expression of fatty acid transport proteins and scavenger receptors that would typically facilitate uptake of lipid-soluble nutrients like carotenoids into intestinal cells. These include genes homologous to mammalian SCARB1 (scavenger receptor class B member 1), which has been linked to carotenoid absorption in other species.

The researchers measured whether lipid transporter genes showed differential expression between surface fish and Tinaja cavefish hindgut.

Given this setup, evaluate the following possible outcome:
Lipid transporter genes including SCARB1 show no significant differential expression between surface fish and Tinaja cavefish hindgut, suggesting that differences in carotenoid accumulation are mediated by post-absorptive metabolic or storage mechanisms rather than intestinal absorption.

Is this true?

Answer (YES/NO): NO